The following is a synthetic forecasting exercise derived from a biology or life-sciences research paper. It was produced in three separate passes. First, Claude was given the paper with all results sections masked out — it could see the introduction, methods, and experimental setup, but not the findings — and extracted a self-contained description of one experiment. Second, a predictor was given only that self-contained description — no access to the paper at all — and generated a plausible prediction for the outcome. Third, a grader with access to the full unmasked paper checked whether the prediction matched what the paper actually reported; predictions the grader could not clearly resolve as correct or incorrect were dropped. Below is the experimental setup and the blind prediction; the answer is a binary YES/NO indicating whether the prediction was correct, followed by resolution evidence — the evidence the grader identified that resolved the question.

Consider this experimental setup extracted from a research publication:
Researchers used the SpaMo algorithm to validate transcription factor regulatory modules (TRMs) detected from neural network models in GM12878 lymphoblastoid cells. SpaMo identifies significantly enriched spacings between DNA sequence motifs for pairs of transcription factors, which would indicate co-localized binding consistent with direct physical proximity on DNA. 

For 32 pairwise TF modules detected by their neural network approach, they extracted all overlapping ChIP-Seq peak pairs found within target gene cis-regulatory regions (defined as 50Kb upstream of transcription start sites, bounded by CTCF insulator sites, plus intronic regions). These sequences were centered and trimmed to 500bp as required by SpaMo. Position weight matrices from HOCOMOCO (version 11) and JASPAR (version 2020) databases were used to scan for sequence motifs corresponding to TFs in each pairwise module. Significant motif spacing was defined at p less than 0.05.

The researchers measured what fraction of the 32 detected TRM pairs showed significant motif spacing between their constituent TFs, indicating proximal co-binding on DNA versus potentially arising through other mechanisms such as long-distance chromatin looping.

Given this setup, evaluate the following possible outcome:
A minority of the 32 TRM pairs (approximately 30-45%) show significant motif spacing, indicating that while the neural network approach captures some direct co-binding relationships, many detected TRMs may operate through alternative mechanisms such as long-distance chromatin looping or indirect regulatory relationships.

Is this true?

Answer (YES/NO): NO